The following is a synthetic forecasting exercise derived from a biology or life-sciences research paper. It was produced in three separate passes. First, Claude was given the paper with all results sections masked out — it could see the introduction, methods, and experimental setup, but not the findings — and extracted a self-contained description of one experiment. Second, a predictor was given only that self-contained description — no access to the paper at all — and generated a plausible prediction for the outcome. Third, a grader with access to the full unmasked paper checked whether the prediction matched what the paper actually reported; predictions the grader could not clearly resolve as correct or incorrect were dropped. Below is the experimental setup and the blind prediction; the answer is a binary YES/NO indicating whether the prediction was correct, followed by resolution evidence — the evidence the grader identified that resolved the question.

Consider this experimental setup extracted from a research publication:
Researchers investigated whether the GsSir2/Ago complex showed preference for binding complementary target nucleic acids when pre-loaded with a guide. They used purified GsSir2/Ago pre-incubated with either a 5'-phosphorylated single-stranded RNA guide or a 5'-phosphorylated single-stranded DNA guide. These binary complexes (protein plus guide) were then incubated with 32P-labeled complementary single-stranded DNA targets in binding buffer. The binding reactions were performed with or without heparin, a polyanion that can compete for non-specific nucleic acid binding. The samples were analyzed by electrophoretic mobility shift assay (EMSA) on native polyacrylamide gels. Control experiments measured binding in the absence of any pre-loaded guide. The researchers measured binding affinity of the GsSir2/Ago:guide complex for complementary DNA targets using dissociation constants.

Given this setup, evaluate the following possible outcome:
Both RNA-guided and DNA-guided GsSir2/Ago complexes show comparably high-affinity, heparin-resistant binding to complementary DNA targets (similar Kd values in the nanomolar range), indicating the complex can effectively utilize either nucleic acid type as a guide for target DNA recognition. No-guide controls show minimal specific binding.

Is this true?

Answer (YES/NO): NO